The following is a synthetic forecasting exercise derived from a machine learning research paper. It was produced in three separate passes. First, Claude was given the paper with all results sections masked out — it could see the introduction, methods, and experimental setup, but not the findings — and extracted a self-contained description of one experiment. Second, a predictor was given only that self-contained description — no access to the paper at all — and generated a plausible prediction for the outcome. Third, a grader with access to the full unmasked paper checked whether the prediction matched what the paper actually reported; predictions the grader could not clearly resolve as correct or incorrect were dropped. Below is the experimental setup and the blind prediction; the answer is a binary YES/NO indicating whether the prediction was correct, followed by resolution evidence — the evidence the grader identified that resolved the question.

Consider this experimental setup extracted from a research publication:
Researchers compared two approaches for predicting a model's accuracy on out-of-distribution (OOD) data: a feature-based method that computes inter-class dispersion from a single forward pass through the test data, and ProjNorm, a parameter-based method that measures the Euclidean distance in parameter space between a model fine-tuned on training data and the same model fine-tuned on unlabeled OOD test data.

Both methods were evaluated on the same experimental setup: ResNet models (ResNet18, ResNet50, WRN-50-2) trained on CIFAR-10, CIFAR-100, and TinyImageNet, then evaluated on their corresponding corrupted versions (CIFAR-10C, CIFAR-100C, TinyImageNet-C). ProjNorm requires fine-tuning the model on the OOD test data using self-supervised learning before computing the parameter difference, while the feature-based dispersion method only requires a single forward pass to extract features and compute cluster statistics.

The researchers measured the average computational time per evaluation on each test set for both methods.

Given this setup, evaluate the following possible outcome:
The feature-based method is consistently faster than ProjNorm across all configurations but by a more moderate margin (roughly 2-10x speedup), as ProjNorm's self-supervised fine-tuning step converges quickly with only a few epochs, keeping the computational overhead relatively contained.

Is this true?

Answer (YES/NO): NO